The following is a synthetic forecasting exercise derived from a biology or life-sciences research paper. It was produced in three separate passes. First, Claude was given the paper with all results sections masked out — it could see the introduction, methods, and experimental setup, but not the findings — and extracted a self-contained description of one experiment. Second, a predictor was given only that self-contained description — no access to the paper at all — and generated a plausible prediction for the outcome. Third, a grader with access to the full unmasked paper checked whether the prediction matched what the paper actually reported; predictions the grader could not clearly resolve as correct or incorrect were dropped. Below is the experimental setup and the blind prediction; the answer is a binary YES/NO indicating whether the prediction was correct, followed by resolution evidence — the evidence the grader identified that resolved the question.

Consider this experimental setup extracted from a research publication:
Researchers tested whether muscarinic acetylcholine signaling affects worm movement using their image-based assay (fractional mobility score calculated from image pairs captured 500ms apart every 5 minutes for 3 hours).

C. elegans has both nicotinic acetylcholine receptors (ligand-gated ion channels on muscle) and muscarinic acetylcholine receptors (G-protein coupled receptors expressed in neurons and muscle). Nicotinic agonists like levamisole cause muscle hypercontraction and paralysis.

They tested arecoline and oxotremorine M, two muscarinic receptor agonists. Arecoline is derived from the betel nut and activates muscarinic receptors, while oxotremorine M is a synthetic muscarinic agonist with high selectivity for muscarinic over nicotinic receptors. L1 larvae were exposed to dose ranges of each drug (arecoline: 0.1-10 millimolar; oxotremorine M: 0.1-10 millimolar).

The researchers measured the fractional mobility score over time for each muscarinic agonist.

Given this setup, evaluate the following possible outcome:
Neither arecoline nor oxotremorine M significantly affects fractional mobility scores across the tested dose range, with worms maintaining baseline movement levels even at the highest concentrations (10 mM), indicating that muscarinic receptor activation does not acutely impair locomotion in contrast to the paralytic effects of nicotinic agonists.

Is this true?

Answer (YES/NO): YES